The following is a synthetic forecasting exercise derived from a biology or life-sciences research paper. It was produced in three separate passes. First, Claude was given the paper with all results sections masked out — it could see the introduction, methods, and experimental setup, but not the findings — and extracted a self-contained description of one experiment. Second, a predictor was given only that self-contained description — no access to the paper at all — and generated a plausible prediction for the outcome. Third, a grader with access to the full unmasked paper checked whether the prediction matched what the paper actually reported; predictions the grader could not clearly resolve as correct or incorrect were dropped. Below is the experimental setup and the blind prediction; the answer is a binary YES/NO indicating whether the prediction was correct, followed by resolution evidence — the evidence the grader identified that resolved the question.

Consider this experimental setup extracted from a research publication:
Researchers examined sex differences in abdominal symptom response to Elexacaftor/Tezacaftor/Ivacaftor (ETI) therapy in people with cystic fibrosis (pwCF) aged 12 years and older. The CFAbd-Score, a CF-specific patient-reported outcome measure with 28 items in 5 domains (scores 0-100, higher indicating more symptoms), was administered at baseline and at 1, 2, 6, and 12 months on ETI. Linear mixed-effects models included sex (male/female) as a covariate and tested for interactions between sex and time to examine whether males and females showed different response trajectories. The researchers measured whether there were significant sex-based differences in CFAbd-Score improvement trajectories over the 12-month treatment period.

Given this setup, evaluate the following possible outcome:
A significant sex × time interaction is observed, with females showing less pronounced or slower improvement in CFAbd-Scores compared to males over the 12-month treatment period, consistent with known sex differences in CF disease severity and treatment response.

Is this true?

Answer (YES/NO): NO